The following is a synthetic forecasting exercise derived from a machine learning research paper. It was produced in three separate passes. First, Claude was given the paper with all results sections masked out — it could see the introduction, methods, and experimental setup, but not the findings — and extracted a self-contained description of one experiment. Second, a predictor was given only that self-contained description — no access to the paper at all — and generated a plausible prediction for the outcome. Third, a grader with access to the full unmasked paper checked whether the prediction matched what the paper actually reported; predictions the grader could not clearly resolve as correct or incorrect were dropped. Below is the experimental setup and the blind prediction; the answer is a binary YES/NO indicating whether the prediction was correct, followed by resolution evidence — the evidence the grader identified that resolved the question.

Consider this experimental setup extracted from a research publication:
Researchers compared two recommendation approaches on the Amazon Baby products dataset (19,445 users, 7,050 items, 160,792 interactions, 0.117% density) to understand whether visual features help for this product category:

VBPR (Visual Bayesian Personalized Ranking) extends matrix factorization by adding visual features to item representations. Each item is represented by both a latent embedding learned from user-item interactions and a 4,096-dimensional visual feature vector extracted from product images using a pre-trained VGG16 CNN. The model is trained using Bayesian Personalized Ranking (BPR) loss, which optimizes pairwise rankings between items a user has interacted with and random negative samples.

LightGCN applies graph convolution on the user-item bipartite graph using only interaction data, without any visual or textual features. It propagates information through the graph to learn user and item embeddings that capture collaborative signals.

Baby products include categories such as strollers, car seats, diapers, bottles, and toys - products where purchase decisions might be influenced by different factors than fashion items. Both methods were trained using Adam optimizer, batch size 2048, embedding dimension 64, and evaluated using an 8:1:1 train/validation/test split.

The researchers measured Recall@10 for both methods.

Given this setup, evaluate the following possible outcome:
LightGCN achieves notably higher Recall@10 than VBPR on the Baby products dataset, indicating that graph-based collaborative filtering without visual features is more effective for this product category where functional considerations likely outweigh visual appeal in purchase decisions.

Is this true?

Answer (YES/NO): YES